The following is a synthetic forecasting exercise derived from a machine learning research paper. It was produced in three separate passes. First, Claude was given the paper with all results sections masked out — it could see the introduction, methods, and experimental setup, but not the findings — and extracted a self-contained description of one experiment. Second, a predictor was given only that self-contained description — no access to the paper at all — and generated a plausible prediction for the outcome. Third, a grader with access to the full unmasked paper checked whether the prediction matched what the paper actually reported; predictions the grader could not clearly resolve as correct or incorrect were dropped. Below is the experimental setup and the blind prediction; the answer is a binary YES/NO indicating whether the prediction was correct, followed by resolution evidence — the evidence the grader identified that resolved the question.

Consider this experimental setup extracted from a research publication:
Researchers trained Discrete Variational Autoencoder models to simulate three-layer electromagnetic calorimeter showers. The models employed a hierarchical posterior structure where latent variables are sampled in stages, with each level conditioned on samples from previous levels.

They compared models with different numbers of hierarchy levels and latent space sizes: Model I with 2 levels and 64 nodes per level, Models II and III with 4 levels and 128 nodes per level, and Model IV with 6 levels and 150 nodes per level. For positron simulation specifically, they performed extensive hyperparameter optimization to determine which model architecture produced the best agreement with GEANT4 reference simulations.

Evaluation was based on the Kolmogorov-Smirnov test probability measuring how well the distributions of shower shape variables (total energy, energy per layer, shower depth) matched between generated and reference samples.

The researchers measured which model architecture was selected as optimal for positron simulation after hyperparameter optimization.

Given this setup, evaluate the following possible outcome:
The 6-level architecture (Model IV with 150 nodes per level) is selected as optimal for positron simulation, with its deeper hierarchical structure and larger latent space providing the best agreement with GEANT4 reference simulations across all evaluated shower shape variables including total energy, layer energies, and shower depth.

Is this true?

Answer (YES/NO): NO